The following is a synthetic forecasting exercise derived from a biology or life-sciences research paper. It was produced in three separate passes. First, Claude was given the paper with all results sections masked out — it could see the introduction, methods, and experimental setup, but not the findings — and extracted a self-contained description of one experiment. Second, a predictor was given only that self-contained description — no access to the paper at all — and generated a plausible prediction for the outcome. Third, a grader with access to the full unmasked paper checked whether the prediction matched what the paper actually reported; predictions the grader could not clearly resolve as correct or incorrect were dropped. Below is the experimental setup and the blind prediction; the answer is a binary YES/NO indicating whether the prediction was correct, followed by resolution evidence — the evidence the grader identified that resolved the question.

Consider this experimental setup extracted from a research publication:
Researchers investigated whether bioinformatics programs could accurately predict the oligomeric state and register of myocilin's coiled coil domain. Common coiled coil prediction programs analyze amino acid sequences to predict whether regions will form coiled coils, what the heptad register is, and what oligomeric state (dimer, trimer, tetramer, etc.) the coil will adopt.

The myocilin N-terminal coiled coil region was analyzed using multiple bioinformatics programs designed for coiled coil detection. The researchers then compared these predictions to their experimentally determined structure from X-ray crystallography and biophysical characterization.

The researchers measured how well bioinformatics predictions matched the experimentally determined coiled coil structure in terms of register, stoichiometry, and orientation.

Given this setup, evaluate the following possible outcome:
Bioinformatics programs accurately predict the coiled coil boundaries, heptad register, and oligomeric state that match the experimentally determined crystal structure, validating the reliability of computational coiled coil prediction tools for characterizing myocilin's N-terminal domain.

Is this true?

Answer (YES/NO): NO